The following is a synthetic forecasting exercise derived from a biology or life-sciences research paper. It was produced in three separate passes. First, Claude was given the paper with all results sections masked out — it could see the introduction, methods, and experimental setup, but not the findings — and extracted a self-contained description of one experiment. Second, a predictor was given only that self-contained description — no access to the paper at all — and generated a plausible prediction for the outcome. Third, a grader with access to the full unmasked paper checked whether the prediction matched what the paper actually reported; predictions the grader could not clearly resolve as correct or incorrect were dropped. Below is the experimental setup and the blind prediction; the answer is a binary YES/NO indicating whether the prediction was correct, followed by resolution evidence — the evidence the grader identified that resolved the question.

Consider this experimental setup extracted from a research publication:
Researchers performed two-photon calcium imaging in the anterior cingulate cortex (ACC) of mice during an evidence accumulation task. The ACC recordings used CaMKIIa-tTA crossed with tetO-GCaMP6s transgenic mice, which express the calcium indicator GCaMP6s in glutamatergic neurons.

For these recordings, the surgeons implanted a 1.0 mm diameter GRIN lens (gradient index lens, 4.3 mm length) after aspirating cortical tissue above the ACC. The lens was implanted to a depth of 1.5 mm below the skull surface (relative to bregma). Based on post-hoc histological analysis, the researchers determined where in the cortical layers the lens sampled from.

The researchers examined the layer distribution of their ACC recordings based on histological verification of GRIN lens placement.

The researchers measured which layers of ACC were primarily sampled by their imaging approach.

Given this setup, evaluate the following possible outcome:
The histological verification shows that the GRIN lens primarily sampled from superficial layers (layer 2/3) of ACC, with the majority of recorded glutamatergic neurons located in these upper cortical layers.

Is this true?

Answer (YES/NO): NO